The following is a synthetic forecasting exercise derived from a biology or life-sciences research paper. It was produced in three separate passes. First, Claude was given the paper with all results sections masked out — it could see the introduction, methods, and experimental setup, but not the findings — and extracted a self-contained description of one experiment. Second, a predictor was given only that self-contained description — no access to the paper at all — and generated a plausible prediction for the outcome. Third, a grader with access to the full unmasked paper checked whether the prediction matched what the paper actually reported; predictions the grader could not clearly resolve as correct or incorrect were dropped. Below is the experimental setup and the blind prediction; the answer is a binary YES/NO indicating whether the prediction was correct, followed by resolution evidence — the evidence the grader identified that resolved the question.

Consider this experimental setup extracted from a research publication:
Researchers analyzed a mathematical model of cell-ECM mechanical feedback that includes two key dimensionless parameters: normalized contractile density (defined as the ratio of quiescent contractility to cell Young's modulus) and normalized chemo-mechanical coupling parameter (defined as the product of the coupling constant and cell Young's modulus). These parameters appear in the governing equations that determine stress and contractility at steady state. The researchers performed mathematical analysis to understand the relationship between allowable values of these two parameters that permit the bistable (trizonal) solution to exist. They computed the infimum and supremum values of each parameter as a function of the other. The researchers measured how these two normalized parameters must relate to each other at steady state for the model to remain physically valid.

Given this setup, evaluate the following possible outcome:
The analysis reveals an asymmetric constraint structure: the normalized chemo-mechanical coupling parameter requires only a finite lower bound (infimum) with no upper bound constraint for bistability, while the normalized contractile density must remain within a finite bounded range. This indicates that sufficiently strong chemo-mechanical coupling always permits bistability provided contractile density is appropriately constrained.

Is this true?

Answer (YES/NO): NO